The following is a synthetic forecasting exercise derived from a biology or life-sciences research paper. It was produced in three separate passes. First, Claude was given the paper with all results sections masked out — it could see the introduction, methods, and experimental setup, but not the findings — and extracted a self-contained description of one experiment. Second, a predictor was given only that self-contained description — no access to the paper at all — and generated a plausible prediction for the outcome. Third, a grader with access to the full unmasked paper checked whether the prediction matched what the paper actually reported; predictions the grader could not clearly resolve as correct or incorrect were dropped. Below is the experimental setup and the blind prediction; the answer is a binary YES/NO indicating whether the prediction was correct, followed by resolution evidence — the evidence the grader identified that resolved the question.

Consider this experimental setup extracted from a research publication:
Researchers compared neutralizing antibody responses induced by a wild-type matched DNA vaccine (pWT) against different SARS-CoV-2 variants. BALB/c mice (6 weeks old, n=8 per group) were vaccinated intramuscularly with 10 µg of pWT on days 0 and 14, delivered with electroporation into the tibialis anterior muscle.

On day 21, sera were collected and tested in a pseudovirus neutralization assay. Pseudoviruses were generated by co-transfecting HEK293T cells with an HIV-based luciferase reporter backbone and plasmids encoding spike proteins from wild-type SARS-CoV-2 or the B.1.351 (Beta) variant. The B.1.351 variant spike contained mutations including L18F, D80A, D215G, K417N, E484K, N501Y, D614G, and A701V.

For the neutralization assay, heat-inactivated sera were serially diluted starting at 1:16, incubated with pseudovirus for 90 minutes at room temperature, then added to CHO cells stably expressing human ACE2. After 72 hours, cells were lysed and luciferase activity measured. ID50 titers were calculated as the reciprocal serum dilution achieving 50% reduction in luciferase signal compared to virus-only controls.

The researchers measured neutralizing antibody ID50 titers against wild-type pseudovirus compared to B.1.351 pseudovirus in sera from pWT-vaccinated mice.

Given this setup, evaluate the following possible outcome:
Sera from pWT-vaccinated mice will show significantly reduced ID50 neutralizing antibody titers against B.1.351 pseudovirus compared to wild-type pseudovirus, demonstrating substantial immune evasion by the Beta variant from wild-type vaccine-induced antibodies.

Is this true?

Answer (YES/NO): YES